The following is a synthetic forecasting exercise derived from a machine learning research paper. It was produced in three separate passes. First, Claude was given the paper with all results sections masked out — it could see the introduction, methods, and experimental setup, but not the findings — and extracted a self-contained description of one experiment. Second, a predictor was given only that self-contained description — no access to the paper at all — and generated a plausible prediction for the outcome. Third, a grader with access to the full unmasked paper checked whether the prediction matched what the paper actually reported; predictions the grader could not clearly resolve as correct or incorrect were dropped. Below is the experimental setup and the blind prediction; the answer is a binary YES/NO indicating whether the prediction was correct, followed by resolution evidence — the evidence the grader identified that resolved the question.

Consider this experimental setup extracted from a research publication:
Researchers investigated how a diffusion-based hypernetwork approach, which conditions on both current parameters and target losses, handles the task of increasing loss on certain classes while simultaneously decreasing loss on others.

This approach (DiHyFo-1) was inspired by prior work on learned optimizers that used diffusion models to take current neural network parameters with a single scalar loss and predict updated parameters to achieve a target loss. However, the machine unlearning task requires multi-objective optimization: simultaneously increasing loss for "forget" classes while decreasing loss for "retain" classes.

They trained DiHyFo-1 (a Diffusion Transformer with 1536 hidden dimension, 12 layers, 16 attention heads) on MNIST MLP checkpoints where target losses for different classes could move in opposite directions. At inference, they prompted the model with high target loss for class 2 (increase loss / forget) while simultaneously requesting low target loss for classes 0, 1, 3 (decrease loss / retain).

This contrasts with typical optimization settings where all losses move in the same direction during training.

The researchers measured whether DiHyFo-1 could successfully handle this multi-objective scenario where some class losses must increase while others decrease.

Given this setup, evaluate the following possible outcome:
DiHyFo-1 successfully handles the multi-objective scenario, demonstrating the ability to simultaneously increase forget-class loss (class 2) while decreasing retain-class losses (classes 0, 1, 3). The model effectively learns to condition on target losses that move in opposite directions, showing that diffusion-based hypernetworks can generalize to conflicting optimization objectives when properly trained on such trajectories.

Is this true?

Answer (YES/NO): YES